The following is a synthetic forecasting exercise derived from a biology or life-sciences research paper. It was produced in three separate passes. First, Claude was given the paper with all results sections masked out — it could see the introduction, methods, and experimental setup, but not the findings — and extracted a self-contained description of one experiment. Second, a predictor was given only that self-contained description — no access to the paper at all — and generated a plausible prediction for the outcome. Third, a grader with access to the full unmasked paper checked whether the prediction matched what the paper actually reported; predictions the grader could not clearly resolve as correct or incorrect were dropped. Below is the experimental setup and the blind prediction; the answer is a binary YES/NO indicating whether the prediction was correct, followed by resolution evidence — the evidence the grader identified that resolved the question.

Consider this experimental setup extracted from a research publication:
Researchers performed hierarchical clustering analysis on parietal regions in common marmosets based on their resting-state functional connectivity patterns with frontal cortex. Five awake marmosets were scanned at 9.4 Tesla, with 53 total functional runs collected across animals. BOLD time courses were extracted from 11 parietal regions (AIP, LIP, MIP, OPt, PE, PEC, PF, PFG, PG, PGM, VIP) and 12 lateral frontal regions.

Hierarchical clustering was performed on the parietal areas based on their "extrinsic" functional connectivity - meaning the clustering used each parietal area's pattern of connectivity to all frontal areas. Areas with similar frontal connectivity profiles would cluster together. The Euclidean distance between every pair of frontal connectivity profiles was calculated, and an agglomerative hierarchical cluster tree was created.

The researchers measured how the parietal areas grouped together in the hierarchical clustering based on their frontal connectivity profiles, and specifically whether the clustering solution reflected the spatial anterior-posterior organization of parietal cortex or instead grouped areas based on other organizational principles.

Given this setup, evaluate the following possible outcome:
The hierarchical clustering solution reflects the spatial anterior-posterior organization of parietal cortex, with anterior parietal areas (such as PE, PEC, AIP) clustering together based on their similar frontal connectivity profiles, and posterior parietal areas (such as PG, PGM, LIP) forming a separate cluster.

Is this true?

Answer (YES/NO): NO